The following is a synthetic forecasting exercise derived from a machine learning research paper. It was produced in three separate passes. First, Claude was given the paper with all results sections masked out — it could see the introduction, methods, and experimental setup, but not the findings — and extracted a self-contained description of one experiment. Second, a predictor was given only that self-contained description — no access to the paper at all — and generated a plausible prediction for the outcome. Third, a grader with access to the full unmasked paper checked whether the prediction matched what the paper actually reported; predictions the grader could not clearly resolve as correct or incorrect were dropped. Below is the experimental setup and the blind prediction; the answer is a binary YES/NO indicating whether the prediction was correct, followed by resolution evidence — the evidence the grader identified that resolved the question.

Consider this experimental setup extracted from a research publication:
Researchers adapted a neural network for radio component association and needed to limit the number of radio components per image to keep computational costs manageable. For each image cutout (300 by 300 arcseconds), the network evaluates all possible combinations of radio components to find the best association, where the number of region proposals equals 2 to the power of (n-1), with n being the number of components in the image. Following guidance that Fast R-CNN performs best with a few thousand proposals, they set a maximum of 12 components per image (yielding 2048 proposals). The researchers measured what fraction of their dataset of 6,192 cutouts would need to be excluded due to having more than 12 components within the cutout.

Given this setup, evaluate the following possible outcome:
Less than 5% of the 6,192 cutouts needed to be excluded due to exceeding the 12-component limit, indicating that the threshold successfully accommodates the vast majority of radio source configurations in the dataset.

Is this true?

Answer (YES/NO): YES